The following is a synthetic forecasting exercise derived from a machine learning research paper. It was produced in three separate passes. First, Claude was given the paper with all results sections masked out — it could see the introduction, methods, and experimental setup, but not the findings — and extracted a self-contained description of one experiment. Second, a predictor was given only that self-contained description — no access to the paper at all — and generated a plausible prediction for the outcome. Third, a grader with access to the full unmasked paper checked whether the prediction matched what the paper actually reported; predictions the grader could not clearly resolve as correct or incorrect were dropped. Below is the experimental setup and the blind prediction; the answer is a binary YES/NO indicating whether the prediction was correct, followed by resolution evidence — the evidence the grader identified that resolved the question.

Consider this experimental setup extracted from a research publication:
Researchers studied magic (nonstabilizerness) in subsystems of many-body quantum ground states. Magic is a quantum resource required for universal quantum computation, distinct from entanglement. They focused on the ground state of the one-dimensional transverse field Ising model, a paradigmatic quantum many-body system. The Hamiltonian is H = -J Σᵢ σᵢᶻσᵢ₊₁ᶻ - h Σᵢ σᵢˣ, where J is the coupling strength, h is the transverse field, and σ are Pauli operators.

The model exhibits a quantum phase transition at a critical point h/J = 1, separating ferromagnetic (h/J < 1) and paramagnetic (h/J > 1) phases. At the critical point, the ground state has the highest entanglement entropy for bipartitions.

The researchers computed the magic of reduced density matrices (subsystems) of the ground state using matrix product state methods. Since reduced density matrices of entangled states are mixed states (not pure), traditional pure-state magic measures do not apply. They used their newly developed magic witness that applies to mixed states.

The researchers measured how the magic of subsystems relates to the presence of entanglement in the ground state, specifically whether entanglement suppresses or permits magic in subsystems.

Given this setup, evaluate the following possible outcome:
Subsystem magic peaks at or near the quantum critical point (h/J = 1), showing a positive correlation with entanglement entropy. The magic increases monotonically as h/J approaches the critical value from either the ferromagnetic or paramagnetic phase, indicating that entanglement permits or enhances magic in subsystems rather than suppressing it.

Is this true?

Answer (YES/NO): NO